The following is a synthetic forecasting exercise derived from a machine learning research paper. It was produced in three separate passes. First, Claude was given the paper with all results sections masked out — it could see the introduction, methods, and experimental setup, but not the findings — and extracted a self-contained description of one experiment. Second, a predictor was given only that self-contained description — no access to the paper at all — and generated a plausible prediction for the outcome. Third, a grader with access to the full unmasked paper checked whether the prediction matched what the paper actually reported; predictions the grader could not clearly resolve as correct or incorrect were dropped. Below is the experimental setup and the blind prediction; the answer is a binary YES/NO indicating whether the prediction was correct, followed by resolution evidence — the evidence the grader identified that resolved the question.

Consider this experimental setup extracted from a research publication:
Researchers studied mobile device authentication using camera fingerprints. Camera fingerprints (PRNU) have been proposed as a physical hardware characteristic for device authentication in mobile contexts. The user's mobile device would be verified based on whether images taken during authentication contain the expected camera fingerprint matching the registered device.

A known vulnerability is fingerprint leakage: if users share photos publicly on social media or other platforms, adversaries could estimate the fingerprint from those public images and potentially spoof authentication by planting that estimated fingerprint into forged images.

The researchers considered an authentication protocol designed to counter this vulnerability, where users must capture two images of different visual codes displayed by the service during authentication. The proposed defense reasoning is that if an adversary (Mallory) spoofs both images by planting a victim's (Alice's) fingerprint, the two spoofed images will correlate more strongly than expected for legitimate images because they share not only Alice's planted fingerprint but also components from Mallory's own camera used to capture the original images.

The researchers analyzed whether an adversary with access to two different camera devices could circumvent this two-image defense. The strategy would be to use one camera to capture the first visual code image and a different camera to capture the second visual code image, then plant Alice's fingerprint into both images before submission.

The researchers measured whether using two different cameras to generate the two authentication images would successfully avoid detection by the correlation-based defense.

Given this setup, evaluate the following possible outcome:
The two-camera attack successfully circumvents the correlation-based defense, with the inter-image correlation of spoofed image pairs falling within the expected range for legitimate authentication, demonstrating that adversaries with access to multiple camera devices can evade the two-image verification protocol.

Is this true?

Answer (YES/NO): YES